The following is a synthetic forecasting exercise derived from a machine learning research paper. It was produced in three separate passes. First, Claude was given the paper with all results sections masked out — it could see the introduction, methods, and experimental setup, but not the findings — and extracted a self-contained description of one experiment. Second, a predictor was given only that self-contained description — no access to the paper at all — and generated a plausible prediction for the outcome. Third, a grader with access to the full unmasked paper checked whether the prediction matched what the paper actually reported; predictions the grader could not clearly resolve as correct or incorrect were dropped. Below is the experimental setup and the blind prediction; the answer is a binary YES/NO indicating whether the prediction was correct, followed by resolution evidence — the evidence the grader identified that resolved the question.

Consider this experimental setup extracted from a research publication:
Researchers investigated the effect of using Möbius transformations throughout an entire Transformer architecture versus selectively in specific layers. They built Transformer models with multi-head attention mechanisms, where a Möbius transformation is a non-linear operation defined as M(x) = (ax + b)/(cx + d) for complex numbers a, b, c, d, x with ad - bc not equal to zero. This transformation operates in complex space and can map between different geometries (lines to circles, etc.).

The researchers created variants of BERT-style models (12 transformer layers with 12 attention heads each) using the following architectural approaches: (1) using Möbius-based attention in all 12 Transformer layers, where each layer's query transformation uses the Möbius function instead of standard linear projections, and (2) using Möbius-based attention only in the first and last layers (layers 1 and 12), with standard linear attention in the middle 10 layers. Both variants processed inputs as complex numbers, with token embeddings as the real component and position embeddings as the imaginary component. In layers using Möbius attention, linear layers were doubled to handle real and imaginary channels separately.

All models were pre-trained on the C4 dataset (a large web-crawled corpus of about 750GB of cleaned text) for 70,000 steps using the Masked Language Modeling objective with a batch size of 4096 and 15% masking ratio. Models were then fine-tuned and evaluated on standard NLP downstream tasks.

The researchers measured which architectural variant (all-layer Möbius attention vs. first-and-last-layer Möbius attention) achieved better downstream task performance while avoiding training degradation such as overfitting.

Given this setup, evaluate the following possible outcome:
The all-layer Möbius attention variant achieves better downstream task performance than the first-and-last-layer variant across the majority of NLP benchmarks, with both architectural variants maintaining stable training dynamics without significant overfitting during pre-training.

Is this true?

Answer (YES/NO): NO